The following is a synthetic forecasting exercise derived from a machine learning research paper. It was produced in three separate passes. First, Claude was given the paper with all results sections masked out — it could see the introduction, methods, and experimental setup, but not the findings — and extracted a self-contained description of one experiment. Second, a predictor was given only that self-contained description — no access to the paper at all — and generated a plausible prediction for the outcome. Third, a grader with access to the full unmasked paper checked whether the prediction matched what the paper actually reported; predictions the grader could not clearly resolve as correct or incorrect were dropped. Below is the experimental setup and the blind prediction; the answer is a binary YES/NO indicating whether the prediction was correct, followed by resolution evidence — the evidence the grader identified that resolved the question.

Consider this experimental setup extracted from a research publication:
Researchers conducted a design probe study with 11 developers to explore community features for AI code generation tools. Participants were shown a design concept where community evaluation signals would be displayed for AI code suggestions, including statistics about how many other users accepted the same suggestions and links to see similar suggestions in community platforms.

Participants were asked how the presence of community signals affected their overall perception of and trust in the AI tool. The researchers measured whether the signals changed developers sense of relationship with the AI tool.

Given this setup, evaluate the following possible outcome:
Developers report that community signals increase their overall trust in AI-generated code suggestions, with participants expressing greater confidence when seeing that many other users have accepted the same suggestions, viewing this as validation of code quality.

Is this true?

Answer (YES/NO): YES